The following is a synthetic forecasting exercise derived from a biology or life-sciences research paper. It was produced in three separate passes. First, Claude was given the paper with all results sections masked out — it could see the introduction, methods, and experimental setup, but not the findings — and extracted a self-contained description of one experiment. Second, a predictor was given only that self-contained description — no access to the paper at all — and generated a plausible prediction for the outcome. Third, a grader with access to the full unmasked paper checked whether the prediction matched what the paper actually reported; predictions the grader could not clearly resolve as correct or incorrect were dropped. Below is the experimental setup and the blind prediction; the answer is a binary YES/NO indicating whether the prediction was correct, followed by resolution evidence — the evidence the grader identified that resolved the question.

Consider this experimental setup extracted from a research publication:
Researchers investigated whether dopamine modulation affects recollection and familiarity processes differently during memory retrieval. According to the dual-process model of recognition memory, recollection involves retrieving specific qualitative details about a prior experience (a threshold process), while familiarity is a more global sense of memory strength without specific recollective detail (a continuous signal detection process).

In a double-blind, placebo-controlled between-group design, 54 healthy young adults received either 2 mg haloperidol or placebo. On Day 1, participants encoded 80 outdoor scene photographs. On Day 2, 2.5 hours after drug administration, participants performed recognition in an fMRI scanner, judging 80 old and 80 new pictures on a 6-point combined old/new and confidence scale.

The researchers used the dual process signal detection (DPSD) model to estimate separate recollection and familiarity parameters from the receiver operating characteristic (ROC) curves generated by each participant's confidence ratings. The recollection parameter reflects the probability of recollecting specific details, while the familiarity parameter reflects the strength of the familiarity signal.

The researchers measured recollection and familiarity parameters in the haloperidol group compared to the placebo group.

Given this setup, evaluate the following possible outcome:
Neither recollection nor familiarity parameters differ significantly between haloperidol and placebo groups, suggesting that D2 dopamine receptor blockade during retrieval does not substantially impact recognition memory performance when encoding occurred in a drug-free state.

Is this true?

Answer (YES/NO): NO